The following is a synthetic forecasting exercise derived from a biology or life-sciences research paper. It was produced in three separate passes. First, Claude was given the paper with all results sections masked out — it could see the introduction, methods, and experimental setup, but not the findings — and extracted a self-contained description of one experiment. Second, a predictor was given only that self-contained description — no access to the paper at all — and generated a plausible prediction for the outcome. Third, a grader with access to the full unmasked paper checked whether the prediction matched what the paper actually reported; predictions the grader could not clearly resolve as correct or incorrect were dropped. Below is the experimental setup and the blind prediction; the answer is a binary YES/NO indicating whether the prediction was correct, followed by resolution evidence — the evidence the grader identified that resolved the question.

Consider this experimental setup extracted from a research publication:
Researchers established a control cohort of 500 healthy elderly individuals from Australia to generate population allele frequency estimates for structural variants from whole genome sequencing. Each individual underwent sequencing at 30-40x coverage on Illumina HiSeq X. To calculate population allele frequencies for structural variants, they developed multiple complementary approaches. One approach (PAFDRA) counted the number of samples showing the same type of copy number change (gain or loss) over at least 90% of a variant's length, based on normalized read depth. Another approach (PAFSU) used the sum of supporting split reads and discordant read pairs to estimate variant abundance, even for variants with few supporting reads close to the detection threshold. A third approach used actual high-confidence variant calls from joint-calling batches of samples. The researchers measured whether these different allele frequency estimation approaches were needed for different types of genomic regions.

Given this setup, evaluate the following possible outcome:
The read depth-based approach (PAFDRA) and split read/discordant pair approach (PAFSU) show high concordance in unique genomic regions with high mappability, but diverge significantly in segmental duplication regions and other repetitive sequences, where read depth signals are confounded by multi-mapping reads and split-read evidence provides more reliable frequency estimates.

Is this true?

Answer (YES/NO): NO